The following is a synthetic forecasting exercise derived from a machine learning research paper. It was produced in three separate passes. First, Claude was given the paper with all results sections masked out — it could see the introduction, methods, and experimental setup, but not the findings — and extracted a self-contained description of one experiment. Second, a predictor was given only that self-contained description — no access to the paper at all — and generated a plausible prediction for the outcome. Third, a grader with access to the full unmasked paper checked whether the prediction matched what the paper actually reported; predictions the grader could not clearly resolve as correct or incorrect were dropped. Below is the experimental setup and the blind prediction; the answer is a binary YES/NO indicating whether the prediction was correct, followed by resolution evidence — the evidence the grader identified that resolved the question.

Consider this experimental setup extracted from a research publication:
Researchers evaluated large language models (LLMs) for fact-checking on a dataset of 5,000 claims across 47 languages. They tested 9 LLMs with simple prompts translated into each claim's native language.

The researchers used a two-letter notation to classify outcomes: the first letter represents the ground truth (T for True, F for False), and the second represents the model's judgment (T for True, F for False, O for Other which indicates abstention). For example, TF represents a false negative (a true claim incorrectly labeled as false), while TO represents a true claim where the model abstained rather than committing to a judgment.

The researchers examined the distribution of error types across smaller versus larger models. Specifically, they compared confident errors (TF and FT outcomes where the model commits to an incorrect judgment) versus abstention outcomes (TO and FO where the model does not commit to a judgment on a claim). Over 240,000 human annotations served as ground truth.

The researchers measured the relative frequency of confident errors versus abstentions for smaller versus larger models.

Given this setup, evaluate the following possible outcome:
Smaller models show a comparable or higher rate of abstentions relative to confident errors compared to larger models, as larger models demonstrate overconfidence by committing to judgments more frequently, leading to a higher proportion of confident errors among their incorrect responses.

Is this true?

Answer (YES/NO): NO